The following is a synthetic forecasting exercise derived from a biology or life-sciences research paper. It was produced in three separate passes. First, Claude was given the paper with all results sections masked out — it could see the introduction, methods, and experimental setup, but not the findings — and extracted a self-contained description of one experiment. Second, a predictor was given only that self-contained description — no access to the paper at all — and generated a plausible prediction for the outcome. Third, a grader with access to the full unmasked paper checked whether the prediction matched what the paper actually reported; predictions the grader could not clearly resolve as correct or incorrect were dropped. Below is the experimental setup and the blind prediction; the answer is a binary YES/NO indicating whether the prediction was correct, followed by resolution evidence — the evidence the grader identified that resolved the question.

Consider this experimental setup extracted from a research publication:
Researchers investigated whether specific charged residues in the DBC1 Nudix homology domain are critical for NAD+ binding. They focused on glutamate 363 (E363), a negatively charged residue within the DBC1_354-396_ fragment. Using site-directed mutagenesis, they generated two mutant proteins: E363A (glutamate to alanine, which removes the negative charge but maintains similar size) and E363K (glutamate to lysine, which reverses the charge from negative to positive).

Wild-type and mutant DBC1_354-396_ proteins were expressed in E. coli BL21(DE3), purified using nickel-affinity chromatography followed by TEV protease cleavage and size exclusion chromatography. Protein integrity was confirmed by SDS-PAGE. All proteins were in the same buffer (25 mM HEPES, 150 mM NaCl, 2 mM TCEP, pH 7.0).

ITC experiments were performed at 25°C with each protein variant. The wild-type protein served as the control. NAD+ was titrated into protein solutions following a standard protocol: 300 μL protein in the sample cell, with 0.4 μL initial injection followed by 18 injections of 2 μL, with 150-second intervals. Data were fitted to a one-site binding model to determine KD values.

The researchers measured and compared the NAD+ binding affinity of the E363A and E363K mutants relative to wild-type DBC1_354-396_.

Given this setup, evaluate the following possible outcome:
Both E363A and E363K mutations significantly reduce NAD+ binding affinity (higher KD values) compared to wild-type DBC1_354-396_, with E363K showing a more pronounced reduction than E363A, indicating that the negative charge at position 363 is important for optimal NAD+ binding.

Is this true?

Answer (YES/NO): NO